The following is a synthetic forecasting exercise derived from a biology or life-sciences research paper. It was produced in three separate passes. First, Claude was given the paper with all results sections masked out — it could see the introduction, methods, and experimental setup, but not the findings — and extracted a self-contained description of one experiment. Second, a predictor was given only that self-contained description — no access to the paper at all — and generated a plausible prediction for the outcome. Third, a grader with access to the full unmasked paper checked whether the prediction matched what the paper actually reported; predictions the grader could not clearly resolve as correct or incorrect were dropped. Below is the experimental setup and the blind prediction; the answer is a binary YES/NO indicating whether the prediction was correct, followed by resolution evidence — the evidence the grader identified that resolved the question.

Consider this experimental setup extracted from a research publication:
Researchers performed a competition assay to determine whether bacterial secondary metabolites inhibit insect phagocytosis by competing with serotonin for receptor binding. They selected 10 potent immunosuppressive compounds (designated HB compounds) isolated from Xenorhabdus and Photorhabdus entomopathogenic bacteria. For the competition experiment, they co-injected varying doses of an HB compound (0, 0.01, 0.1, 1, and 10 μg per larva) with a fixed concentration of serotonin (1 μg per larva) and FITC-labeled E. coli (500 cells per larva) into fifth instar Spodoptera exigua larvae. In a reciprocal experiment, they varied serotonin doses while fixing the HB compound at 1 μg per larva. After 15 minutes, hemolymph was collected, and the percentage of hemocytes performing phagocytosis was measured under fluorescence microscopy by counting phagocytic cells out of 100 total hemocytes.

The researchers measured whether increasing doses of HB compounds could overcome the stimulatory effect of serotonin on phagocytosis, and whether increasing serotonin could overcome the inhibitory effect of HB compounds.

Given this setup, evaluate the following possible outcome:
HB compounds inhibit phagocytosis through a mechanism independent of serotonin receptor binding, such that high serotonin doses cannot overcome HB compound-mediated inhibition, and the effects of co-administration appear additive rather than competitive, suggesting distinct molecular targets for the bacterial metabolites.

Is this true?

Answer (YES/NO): NO